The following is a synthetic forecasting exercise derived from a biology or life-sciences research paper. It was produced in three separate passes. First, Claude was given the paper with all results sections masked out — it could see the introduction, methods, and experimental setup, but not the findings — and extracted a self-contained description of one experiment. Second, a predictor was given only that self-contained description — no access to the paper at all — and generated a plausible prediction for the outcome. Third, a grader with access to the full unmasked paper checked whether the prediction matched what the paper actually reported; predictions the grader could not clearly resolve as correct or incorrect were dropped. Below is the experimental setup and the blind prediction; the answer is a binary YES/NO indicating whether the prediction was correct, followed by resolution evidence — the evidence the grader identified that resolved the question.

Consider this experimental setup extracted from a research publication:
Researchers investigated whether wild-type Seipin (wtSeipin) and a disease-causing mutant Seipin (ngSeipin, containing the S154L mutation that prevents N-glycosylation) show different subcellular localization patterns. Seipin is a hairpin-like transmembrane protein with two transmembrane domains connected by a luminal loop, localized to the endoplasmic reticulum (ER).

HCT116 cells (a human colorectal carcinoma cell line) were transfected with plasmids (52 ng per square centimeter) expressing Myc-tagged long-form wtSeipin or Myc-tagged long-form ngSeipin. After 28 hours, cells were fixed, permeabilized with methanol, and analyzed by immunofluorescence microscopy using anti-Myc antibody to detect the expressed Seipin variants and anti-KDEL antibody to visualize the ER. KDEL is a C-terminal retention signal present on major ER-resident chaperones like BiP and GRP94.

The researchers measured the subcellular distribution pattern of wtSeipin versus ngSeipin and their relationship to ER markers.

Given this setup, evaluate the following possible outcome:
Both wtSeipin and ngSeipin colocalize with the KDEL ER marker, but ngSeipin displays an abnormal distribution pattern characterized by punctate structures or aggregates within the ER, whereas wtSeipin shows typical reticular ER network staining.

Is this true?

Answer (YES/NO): YES